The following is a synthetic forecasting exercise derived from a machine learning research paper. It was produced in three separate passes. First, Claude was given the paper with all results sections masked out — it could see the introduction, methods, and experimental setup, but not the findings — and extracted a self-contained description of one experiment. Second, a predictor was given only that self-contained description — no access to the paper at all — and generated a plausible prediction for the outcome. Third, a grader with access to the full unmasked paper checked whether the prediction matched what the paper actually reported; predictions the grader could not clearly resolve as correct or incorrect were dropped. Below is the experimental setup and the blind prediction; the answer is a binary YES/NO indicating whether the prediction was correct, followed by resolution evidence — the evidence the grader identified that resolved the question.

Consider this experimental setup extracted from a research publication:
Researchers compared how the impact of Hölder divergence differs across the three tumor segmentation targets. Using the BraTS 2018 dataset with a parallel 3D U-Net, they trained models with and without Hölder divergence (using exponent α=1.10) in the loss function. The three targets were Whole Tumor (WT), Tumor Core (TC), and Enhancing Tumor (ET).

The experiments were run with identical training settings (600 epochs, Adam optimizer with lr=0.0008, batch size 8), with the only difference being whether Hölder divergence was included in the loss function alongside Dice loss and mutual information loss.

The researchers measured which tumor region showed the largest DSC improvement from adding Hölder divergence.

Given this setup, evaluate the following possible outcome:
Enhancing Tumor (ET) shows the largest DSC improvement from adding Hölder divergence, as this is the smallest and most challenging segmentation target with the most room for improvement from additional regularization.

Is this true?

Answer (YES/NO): YES